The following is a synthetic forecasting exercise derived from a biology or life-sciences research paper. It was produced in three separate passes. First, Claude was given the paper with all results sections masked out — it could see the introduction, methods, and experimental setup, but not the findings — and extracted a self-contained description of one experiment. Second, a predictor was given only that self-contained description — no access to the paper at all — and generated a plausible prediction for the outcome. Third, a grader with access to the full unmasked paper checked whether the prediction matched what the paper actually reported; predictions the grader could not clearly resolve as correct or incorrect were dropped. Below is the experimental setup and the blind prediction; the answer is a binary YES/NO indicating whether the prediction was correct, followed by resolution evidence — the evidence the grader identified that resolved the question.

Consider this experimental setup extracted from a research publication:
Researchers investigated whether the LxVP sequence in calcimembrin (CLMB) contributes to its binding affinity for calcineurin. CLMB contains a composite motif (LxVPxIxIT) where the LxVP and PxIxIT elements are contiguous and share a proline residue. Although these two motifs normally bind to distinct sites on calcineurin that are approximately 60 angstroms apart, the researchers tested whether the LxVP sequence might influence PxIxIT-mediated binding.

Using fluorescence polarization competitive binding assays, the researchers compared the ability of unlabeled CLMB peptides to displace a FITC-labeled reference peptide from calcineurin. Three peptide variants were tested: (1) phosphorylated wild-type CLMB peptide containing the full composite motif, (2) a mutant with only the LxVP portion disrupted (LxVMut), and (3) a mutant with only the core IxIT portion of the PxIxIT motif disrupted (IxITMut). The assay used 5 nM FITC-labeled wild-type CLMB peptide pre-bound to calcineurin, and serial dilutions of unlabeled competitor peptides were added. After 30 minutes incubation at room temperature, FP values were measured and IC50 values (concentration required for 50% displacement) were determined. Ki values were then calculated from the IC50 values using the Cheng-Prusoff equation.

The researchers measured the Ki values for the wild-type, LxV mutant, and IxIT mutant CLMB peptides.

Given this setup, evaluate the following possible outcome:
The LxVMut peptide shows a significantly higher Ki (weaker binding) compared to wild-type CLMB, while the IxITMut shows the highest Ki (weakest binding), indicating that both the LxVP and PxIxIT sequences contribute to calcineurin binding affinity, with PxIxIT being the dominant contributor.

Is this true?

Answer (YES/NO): YES